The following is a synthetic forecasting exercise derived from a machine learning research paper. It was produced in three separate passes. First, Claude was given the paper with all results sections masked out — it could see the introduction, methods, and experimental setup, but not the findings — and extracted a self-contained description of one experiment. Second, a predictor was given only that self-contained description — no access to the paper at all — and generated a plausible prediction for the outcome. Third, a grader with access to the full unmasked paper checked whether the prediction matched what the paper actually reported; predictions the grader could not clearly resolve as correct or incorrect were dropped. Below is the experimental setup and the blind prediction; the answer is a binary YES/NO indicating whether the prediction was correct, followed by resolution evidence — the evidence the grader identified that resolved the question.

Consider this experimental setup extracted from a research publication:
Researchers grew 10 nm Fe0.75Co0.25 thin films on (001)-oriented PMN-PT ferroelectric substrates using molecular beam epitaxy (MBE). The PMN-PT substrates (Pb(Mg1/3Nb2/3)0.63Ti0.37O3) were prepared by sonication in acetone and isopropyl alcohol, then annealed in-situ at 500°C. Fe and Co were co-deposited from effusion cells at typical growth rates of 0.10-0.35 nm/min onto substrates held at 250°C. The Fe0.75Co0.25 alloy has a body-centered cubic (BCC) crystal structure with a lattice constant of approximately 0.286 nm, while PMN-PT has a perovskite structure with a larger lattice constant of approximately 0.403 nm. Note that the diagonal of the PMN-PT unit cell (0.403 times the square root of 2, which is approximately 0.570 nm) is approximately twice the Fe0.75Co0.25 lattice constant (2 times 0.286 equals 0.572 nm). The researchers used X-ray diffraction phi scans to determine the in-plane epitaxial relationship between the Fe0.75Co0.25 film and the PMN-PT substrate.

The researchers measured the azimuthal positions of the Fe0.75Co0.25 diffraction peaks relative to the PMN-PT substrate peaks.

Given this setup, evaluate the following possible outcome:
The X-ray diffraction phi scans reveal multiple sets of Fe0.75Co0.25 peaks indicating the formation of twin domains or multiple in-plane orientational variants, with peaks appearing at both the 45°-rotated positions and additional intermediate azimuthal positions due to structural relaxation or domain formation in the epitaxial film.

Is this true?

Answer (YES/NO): NO